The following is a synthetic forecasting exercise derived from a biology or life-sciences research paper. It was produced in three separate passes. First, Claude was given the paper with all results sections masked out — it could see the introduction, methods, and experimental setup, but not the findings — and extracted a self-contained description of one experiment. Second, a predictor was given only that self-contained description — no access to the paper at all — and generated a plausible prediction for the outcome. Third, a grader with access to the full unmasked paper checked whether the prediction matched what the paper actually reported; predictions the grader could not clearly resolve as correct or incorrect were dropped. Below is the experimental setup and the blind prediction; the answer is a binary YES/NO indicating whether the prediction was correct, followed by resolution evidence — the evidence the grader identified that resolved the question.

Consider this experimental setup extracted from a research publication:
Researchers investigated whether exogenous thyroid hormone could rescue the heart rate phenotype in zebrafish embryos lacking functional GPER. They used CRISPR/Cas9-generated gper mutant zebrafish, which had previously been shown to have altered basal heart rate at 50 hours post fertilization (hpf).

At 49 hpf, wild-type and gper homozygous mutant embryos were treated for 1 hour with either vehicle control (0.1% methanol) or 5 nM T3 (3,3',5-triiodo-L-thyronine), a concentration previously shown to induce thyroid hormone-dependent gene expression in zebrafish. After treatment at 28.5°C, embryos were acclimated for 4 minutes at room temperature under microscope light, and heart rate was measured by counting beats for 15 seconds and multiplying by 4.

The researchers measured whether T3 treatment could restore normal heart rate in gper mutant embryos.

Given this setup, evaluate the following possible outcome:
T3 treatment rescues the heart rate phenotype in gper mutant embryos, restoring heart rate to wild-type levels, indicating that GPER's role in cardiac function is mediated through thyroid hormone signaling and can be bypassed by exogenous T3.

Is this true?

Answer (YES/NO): YES